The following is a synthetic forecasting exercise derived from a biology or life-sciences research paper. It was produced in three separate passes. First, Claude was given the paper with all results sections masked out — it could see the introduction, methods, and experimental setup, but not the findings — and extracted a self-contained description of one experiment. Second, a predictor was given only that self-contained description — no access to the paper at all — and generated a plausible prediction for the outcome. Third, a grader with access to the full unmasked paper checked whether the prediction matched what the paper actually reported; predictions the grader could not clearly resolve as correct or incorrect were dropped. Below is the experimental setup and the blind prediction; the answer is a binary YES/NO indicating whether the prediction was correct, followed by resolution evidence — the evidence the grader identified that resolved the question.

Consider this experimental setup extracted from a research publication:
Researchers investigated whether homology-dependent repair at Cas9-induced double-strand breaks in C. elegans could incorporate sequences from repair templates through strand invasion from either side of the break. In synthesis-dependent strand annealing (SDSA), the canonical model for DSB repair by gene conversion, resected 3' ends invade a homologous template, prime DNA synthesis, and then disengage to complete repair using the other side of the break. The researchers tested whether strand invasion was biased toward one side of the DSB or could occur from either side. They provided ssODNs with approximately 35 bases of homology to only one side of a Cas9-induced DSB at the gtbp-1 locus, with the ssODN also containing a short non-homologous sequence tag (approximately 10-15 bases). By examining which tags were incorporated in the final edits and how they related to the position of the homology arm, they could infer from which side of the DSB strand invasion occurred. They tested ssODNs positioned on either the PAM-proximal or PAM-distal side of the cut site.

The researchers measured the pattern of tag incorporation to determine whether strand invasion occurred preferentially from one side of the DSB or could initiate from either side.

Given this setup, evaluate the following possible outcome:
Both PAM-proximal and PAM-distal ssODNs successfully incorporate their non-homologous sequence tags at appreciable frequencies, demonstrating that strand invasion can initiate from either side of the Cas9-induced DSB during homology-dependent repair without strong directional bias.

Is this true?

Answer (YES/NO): YES